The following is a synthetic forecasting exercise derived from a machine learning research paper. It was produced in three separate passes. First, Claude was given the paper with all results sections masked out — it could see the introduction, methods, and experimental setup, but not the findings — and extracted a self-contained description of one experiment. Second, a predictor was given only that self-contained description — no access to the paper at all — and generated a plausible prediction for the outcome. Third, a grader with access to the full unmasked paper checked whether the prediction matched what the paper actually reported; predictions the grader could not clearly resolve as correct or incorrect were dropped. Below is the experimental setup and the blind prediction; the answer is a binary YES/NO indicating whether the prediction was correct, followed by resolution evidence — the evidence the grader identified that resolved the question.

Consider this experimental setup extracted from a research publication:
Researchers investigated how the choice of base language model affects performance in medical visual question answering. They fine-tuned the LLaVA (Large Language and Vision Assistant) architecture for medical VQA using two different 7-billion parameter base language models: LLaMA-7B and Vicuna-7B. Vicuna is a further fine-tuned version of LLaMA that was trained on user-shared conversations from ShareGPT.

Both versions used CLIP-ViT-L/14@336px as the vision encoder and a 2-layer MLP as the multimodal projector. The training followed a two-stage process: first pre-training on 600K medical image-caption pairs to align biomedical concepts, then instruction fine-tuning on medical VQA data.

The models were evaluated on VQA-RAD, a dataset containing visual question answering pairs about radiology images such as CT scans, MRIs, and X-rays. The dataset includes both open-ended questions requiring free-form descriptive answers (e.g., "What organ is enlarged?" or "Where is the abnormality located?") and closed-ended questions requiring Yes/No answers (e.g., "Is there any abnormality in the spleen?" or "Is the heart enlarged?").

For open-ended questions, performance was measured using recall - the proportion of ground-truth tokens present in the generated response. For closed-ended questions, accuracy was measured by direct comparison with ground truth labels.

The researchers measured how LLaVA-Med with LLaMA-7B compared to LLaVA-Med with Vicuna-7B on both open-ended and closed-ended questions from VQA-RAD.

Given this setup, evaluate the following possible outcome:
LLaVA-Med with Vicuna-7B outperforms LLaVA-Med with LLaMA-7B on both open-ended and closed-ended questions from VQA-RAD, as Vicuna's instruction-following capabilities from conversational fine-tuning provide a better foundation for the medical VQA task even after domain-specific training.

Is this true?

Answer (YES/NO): NO